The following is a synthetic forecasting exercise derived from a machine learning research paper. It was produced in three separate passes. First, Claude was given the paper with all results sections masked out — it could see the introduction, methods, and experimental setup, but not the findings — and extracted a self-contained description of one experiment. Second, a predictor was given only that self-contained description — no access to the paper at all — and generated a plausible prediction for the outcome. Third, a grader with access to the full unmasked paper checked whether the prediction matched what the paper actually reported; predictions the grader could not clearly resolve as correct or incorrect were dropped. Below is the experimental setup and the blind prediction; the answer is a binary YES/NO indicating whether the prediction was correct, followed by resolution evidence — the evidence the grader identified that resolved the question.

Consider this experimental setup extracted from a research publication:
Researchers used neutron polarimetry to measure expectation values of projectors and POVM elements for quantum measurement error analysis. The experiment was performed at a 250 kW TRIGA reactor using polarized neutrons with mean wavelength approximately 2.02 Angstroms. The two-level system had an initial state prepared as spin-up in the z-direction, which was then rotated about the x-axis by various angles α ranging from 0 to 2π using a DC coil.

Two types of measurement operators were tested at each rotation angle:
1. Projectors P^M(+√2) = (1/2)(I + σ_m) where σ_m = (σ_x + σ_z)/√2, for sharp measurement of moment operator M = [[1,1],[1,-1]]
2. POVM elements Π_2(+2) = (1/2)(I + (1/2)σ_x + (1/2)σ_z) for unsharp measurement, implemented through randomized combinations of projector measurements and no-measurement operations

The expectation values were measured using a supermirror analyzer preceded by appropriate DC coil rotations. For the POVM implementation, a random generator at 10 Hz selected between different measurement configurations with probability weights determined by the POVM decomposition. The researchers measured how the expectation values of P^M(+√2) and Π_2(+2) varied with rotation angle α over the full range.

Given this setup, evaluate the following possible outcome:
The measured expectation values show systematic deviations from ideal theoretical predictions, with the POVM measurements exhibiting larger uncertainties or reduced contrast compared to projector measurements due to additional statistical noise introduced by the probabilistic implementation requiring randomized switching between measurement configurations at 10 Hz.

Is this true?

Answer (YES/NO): NO